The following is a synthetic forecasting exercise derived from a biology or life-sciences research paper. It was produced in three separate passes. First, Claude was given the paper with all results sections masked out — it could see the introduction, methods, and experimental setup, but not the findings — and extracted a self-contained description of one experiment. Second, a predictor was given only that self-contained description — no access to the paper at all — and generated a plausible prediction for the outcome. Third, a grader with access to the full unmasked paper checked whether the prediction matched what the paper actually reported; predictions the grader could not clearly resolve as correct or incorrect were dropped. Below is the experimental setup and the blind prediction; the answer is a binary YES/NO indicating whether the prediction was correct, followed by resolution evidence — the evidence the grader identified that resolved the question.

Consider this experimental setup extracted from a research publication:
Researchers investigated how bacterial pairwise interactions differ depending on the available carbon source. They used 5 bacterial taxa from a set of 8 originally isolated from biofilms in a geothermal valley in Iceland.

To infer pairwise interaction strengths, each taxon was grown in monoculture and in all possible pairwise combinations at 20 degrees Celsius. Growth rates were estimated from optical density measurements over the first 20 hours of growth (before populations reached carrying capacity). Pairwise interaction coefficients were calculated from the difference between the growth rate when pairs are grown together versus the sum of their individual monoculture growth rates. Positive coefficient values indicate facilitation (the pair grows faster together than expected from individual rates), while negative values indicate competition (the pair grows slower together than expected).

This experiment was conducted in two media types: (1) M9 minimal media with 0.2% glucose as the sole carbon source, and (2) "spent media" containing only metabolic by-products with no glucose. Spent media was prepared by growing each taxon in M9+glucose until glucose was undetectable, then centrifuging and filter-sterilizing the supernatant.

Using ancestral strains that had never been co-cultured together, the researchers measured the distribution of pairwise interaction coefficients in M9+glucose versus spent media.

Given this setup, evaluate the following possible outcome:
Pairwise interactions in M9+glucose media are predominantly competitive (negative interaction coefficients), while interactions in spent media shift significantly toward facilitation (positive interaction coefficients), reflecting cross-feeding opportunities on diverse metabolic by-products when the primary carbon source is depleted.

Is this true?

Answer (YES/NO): NO